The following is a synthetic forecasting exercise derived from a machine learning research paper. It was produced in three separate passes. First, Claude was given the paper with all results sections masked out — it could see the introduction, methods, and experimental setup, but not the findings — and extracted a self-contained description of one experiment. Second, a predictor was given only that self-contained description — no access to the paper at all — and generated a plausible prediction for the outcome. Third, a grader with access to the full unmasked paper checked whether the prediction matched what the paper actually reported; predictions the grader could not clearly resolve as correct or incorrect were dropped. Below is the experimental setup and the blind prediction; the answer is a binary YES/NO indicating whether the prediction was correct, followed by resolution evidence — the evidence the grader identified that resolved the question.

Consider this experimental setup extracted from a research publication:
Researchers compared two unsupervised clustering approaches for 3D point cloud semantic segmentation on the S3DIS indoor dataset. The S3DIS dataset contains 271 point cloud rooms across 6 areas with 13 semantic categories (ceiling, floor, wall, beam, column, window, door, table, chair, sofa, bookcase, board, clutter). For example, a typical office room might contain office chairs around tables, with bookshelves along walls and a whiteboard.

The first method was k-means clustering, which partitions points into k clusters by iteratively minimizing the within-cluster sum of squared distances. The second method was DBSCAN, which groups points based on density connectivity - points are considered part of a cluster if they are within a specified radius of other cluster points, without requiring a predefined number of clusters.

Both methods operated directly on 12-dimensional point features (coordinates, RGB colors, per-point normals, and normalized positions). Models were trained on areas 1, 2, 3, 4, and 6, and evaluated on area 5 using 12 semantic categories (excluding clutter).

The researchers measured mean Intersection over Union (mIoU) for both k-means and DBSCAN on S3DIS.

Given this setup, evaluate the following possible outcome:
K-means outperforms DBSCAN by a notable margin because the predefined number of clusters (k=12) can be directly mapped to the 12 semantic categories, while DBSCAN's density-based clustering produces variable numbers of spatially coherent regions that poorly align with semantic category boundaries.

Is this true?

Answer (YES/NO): NO